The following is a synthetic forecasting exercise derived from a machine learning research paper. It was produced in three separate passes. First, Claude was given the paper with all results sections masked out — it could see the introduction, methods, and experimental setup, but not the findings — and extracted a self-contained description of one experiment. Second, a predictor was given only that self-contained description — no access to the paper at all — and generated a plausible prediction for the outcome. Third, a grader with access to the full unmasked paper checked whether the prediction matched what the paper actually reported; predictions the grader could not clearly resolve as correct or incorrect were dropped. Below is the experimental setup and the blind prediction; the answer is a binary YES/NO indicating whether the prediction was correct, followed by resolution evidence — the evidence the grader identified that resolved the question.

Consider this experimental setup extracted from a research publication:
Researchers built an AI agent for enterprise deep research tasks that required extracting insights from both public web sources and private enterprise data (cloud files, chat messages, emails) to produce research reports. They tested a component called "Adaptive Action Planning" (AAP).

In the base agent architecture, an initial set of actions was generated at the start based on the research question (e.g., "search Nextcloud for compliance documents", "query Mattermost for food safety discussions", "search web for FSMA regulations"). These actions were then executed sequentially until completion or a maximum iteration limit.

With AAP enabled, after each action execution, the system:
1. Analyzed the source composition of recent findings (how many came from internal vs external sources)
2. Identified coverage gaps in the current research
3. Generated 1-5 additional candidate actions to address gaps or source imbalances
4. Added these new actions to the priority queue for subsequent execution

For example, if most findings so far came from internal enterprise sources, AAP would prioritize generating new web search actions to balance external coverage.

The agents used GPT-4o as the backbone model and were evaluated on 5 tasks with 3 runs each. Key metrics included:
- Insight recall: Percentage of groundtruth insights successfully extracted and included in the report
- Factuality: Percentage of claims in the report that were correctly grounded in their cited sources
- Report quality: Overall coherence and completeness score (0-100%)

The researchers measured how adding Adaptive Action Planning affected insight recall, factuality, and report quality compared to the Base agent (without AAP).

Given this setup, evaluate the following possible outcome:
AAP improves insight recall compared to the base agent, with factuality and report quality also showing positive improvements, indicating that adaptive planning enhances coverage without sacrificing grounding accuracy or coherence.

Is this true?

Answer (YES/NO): YES